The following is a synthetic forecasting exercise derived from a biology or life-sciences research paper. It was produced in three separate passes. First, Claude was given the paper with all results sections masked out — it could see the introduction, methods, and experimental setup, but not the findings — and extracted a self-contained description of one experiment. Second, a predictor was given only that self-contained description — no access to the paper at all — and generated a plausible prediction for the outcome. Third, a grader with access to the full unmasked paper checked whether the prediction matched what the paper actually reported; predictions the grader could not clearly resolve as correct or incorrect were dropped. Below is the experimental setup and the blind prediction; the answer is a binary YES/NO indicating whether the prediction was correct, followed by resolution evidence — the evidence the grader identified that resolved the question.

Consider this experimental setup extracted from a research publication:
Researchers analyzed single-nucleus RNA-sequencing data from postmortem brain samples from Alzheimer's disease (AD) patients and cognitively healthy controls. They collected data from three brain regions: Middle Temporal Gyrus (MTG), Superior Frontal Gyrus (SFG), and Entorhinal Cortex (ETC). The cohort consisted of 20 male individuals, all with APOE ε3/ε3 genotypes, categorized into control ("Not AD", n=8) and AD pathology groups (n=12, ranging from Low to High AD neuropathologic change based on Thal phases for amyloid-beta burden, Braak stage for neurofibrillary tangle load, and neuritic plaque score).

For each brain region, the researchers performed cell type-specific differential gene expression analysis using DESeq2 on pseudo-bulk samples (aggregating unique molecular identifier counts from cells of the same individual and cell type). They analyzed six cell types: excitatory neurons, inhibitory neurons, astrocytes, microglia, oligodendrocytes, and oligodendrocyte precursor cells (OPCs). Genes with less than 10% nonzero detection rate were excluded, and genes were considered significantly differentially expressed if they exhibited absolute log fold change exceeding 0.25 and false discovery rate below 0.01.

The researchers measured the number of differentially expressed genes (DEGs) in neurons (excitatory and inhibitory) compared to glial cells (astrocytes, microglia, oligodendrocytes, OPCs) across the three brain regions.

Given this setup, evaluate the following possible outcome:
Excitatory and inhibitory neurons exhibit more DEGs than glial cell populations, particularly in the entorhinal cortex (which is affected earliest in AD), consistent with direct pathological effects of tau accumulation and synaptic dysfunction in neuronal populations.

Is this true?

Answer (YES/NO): YES